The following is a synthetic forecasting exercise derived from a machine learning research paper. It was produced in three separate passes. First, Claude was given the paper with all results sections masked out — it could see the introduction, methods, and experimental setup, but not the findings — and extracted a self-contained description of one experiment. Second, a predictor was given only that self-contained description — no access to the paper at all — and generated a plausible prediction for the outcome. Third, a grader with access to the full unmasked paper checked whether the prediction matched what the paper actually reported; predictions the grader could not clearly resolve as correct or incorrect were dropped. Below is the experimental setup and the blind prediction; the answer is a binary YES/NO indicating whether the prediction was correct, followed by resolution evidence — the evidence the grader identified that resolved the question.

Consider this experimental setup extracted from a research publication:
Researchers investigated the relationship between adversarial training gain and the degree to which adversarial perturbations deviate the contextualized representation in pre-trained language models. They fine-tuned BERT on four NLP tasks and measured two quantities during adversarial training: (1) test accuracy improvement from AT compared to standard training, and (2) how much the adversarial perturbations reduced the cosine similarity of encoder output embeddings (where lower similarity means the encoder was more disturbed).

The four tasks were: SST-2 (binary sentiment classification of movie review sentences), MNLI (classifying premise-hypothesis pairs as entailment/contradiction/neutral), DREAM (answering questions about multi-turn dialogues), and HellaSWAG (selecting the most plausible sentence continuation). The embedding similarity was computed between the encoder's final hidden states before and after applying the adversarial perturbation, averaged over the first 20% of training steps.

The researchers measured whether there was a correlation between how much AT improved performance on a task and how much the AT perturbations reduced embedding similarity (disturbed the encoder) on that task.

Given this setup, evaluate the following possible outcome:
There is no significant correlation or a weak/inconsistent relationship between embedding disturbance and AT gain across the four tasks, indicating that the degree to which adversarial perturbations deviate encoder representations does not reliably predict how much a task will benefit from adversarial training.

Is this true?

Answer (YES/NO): NO